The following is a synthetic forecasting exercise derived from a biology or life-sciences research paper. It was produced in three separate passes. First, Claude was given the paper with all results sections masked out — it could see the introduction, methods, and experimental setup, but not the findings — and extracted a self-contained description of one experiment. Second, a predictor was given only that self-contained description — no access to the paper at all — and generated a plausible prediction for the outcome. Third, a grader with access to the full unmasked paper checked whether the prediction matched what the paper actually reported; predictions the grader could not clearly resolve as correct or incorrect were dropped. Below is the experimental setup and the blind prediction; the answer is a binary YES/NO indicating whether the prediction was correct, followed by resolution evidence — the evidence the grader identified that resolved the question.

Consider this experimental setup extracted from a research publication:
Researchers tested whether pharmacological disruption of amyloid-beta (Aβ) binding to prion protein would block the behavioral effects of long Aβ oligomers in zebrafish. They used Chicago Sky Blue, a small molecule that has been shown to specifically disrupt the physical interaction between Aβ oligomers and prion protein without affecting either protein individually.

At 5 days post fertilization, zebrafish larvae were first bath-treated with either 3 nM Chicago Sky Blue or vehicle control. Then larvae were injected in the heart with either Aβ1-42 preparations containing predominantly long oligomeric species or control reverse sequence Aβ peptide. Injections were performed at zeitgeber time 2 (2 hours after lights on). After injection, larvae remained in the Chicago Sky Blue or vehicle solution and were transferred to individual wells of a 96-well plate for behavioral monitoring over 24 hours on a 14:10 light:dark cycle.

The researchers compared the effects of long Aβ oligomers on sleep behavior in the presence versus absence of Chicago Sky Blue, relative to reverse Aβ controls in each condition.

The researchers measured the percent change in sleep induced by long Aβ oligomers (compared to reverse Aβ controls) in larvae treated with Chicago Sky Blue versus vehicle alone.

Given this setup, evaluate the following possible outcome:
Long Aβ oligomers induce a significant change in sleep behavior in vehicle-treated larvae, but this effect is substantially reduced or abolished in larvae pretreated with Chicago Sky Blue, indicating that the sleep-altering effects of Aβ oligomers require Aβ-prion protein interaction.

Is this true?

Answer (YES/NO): YES